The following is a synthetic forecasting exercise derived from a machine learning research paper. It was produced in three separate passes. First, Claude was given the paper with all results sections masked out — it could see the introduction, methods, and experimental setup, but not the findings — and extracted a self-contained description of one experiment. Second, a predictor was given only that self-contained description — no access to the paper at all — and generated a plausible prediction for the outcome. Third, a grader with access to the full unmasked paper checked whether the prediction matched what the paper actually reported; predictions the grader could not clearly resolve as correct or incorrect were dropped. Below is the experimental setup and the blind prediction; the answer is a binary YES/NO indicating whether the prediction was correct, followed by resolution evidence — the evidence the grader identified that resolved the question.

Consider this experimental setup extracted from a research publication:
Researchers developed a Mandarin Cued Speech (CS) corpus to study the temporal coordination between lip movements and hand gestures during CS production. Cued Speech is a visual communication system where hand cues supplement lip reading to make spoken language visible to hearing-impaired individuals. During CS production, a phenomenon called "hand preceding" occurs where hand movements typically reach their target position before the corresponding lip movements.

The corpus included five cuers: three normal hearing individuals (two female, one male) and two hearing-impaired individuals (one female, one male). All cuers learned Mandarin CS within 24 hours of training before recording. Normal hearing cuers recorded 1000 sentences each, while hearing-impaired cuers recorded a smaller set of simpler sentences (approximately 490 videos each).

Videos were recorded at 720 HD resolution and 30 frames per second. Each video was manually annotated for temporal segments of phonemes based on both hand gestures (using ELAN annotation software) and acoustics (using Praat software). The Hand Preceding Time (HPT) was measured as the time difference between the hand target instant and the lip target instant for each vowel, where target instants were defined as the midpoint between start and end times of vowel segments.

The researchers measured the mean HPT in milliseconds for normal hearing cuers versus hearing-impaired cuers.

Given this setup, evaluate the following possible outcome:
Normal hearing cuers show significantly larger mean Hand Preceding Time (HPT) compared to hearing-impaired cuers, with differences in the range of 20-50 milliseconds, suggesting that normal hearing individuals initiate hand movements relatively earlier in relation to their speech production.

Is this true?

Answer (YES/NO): NO